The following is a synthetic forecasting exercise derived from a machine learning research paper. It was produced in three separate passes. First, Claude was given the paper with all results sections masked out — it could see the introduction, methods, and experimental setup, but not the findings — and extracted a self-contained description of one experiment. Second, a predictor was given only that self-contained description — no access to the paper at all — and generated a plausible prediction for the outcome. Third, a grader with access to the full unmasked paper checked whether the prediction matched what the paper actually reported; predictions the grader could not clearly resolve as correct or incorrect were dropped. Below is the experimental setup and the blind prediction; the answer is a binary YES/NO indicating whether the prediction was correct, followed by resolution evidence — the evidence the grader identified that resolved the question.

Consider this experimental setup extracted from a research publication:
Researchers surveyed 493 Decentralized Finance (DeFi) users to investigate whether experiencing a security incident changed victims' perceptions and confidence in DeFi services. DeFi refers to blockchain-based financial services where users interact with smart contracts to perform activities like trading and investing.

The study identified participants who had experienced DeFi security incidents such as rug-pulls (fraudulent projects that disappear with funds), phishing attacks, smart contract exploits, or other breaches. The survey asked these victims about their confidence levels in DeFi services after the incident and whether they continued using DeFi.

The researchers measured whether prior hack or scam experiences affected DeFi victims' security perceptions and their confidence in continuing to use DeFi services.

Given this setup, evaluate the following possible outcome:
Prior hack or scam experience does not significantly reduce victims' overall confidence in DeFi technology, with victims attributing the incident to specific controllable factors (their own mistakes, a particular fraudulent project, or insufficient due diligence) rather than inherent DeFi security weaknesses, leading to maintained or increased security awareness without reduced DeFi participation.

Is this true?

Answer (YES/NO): NO